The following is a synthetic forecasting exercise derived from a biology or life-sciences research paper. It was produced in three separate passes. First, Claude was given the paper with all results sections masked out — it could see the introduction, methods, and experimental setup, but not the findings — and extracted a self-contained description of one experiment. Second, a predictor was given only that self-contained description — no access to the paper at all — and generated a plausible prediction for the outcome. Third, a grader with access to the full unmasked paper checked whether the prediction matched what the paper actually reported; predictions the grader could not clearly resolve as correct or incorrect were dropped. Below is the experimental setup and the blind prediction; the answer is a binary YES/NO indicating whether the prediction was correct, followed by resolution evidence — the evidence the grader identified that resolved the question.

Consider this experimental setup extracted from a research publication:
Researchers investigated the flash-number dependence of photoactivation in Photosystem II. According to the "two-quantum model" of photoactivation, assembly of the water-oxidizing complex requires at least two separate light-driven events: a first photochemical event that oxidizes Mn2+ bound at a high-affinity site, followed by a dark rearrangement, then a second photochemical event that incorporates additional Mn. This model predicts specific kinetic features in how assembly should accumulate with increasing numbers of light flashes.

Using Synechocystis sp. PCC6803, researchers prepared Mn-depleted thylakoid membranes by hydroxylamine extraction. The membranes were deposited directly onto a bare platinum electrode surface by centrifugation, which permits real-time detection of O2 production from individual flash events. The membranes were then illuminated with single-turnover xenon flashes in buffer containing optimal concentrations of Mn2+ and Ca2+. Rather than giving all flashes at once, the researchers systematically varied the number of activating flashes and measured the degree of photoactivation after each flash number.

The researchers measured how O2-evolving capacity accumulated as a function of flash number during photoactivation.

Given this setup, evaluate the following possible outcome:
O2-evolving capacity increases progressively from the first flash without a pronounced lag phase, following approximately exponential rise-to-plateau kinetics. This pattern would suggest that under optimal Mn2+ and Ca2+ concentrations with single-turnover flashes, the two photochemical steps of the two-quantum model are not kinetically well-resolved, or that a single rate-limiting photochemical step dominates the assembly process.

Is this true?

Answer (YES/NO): NO